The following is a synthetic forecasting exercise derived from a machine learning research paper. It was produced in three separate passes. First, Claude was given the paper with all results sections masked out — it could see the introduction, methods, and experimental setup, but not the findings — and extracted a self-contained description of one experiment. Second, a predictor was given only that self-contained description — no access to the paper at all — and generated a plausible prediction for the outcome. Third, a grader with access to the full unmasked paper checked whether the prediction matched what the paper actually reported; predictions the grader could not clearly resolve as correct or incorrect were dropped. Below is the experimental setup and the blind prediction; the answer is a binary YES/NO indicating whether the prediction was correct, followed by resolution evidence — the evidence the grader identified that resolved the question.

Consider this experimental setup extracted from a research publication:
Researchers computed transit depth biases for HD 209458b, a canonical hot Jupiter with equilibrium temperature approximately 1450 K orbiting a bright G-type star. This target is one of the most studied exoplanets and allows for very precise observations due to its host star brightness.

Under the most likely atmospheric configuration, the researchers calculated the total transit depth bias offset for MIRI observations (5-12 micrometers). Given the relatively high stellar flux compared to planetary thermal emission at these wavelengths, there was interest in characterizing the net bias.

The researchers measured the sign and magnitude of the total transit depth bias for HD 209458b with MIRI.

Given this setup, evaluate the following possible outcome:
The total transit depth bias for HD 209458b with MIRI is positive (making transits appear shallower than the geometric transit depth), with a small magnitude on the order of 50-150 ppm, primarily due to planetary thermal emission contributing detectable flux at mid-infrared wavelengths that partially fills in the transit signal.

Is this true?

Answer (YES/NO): NO